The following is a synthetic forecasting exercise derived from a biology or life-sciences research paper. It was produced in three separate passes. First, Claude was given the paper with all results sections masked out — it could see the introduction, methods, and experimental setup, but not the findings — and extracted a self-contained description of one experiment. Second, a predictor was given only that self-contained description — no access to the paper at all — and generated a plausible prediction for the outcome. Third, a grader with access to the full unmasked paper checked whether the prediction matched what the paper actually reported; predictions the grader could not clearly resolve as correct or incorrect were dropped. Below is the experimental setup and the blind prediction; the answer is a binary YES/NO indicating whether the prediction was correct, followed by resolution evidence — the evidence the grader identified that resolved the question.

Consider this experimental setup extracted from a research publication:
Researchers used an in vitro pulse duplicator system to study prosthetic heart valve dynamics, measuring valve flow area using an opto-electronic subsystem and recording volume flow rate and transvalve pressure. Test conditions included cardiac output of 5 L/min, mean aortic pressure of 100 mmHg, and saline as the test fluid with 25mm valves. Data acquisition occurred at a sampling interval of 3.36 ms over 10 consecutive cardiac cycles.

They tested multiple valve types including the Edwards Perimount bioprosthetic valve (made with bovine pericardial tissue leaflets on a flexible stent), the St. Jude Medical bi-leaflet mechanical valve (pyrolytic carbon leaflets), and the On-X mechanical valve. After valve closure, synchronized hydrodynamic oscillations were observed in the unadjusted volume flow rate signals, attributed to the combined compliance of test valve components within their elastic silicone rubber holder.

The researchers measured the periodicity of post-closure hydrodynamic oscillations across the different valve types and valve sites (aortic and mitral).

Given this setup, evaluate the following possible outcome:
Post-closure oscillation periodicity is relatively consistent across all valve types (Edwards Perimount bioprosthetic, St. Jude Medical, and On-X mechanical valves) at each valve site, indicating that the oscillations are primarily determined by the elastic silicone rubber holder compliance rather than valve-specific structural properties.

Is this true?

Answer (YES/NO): YES